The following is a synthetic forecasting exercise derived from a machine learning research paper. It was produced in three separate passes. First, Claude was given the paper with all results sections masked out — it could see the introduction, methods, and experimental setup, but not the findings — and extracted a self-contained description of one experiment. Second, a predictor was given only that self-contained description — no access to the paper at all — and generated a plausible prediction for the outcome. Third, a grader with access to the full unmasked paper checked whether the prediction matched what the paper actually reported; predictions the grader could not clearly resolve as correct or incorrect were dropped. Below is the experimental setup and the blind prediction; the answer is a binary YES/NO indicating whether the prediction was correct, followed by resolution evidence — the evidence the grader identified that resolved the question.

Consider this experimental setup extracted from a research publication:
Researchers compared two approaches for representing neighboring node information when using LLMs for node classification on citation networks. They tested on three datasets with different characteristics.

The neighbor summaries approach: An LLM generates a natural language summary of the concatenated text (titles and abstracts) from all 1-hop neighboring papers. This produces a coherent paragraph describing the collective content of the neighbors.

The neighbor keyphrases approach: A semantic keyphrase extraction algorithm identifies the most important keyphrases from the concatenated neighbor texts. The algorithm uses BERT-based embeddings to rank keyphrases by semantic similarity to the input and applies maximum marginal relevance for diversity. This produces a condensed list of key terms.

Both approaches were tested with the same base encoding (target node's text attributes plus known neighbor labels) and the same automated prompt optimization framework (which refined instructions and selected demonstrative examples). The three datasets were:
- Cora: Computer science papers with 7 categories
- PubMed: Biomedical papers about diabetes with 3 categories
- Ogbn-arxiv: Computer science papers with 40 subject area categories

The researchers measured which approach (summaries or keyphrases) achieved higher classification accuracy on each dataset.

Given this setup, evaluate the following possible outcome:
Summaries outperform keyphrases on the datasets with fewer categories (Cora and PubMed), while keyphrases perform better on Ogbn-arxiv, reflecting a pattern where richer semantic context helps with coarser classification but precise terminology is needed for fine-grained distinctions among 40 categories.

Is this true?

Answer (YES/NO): NO